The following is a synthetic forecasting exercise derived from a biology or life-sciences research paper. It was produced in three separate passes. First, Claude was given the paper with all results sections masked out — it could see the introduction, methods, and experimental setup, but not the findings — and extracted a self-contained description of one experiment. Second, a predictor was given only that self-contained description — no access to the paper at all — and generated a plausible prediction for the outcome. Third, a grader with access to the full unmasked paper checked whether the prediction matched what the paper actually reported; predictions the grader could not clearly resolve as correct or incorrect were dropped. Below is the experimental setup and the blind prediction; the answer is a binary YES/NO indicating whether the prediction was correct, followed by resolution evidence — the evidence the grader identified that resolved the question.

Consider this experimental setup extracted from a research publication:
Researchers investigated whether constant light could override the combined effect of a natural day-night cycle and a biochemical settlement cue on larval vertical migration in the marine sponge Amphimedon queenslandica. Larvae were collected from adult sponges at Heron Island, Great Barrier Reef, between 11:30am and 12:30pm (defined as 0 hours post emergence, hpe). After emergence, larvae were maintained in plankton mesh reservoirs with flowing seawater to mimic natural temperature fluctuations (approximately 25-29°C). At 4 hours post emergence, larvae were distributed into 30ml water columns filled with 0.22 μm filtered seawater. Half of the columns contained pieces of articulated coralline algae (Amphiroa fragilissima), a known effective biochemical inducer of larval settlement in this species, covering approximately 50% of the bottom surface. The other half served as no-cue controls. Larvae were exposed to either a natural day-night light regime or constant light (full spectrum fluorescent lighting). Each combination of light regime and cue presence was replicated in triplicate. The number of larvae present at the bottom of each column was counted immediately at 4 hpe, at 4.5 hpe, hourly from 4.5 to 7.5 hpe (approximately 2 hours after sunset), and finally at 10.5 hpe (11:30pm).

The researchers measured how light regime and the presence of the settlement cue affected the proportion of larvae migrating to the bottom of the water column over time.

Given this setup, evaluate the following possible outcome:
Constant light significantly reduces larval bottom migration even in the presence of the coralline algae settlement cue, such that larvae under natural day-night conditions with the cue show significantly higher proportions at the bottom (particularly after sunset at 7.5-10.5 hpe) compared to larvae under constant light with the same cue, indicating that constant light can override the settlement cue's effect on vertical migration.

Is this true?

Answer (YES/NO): NO